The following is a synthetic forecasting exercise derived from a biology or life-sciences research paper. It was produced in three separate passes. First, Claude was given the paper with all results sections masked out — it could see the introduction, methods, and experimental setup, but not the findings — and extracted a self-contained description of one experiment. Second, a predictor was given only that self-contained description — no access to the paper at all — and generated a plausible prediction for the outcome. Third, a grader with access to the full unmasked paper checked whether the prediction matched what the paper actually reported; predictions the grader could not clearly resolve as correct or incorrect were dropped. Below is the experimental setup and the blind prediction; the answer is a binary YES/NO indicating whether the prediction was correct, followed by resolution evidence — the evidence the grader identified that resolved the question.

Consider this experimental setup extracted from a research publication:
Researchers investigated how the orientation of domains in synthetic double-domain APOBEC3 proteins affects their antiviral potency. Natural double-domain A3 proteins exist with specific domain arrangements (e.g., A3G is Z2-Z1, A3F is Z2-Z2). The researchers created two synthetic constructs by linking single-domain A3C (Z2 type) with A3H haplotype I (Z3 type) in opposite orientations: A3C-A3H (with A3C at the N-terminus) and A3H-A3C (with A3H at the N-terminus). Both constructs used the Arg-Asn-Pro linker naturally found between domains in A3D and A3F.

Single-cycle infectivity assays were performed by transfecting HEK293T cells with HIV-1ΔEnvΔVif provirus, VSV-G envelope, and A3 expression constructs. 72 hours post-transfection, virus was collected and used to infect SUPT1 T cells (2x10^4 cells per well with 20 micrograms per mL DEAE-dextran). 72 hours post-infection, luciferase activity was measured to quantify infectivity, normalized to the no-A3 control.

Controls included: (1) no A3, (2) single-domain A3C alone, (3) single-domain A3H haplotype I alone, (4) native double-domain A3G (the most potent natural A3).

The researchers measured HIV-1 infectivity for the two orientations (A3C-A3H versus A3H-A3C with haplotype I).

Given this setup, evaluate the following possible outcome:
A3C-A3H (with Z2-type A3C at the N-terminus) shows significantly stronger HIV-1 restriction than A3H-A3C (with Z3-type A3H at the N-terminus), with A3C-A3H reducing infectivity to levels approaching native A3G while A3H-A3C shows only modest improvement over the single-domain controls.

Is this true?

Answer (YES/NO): NO